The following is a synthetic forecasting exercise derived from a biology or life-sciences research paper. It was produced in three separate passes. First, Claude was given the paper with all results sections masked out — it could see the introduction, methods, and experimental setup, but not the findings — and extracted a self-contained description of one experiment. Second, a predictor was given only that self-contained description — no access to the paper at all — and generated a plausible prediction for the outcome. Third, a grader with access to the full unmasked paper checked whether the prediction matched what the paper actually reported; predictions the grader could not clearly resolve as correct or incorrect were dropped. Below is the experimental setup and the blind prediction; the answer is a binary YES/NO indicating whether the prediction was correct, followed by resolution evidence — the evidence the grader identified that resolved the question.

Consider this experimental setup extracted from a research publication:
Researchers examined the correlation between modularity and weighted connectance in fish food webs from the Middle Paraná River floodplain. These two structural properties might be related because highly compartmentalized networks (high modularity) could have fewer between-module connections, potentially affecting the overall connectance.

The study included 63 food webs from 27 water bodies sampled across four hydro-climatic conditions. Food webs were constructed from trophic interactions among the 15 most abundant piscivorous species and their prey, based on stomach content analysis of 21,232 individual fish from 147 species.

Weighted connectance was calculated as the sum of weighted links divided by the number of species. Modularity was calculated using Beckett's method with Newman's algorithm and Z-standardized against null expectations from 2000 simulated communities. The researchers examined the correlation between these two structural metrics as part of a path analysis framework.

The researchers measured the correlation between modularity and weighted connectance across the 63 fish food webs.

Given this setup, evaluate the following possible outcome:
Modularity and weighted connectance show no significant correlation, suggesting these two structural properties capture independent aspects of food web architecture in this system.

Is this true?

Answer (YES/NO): NO